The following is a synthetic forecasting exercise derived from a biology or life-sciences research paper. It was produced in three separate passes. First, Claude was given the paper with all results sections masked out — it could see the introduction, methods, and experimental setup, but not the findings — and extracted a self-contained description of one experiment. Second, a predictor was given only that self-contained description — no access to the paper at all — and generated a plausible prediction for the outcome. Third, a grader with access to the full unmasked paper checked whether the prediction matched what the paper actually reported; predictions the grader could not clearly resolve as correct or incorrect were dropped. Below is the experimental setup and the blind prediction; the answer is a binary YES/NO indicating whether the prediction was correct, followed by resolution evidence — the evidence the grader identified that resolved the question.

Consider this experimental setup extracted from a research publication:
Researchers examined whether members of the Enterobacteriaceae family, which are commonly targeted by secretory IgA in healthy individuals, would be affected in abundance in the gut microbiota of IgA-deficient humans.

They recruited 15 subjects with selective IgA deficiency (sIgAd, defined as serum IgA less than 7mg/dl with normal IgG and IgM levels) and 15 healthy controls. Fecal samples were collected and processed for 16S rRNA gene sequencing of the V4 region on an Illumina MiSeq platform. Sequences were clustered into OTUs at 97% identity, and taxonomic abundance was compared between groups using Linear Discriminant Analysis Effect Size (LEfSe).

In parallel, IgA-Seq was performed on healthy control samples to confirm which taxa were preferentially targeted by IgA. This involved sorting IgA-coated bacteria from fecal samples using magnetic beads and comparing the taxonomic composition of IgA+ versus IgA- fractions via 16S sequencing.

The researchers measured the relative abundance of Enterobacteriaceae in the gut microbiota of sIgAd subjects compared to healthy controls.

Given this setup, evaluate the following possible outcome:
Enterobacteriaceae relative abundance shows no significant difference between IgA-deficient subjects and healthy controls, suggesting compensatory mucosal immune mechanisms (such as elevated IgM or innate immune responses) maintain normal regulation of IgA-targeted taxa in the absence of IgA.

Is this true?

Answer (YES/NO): NO